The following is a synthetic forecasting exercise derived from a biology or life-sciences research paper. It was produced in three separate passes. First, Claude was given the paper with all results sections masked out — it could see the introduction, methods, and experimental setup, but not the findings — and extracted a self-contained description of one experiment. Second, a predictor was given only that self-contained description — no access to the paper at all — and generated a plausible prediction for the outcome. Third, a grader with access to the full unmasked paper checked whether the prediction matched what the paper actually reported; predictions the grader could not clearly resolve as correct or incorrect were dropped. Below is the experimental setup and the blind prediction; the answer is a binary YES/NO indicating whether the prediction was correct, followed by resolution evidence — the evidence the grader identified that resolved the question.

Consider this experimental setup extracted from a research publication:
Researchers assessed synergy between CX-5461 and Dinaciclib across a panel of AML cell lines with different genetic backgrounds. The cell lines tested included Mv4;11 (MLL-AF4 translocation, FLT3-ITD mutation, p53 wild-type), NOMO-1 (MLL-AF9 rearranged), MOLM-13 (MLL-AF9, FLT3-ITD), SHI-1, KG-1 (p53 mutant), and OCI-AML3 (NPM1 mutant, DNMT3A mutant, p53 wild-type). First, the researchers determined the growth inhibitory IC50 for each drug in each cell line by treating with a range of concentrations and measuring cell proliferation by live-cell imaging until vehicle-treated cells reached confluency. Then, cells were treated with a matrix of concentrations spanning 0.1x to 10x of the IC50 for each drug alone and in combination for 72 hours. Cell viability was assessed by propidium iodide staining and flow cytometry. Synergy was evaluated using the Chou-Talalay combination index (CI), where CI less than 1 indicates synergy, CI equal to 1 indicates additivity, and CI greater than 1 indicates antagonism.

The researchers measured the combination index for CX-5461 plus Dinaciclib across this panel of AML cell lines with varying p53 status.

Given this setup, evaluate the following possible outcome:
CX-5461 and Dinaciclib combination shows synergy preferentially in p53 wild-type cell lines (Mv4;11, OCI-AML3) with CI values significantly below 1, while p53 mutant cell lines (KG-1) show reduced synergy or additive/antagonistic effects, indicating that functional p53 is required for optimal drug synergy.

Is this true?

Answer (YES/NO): NO